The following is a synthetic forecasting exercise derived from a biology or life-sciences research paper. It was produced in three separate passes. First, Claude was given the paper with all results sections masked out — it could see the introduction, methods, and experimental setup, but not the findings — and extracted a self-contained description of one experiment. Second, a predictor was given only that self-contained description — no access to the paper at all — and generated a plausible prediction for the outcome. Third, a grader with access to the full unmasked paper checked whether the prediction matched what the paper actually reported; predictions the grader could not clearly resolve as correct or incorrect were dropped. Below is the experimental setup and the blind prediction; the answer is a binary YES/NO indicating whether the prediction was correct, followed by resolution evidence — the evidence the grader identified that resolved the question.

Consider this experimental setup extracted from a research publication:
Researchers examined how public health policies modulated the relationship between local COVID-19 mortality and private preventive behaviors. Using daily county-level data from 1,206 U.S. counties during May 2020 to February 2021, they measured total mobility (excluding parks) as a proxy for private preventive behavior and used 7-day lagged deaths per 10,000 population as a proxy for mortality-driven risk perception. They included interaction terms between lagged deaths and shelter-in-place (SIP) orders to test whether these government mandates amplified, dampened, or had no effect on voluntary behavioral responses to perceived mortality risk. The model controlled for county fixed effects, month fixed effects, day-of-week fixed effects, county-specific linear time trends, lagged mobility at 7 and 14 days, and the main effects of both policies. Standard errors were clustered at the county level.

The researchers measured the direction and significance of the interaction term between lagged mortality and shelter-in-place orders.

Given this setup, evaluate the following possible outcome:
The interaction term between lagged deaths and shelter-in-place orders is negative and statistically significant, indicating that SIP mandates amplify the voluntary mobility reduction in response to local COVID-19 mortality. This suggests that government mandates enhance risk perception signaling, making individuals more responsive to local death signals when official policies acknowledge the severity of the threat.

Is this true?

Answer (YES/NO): YES